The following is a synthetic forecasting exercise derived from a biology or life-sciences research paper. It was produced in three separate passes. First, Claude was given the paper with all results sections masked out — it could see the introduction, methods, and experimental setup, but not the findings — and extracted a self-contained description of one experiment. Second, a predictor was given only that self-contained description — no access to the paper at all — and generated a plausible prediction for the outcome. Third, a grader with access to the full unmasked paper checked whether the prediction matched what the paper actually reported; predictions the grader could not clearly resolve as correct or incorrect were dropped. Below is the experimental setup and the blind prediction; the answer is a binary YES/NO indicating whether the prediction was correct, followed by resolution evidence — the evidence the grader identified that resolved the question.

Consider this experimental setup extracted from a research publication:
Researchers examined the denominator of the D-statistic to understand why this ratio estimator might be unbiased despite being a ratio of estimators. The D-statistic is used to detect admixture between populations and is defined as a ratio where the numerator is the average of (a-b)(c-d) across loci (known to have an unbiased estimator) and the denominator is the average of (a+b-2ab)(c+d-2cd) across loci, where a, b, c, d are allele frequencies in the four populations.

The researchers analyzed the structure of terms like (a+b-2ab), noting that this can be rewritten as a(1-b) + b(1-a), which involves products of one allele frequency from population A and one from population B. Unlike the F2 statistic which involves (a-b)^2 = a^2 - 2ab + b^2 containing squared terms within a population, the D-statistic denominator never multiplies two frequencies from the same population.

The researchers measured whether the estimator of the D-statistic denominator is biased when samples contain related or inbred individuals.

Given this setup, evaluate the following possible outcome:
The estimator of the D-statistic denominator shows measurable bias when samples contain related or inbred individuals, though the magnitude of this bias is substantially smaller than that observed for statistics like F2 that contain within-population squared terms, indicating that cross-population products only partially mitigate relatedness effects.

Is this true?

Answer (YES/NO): NO